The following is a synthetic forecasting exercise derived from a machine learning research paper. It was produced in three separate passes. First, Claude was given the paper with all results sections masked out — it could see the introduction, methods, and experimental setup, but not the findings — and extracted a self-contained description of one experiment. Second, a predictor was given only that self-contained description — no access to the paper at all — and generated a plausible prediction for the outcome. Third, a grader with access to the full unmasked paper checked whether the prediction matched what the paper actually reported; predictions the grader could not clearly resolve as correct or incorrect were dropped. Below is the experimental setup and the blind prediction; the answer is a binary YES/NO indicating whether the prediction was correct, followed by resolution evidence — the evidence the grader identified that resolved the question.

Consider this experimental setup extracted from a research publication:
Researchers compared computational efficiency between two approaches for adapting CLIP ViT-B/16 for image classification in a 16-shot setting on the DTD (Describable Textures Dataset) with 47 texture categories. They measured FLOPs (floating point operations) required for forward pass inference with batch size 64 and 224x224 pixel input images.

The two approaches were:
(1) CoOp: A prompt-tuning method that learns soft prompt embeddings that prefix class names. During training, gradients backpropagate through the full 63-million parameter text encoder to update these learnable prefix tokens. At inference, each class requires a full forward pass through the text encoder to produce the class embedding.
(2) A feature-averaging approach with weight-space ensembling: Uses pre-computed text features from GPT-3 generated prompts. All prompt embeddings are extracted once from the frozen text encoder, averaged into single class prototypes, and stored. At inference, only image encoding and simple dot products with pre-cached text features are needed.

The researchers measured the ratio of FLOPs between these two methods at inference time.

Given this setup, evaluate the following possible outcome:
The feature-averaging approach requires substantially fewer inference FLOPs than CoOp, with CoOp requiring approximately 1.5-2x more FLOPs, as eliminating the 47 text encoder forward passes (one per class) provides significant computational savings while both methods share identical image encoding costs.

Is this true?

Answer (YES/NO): NO